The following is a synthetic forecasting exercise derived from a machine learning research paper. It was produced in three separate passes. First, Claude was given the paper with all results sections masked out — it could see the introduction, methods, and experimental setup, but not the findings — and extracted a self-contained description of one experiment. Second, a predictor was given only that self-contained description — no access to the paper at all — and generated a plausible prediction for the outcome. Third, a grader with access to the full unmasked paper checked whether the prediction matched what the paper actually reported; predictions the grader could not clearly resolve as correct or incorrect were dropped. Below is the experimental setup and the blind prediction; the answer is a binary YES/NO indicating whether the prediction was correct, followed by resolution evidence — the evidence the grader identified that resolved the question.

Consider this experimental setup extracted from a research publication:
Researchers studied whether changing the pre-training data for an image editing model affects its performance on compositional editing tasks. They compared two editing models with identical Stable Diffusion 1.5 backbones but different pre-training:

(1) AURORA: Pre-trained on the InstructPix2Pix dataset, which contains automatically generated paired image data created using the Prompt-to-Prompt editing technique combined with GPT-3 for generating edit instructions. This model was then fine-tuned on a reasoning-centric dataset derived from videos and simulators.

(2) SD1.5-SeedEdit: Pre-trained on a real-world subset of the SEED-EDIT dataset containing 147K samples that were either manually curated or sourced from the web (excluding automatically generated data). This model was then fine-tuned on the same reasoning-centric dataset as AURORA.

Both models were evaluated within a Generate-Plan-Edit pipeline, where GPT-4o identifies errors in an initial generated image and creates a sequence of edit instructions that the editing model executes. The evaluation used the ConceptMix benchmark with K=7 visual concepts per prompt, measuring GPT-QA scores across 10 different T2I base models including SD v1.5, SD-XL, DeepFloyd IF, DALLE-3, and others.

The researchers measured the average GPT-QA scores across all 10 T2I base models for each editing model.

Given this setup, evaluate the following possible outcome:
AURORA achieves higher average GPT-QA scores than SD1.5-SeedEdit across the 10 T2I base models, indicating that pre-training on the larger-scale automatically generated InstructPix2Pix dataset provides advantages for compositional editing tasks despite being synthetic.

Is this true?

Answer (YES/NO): NO